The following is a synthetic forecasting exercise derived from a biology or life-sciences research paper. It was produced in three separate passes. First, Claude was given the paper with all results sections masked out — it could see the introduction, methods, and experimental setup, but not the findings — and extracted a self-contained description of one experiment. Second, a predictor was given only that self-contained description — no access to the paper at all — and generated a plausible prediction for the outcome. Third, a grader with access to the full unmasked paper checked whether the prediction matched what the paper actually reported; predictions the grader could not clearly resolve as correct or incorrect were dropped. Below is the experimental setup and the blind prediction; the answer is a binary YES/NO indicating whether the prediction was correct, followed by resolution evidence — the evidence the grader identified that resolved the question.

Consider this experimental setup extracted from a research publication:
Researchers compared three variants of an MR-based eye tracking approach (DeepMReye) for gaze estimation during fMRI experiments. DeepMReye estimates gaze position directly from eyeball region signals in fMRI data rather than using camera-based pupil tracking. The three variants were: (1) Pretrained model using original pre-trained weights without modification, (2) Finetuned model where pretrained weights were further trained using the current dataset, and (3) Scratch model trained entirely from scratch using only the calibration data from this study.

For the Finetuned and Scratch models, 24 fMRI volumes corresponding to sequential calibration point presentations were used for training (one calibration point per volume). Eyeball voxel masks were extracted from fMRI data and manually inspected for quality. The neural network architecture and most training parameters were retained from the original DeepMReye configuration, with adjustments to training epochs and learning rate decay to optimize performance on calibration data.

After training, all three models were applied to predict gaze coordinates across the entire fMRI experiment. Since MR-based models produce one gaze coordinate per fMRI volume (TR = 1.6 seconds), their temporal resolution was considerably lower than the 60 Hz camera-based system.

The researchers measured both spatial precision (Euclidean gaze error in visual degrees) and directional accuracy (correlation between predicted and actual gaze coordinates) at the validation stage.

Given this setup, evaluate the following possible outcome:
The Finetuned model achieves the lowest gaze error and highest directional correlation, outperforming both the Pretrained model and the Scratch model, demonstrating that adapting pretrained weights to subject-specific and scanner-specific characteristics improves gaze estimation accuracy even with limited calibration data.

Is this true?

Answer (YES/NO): NO